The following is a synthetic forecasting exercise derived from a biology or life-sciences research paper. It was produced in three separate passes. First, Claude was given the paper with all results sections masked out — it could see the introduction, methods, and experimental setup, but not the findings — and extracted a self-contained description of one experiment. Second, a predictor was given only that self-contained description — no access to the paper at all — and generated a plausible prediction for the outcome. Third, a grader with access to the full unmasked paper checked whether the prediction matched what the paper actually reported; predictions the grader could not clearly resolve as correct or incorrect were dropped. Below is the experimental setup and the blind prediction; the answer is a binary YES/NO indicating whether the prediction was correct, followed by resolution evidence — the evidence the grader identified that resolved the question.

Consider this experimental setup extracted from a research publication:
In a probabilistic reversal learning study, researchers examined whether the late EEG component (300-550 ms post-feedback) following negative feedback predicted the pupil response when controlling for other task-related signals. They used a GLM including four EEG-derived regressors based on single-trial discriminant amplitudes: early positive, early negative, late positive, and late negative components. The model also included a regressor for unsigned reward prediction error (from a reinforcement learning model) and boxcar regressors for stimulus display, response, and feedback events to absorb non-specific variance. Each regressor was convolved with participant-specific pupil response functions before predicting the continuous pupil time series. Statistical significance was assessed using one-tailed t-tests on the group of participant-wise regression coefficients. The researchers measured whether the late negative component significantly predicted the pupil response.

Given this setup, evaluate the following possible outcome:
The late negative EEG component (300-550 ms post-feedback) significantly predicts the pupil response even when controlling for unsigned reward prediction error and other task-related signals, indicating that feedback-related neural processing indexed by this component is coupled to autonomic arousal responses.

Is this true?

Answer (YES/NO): YES